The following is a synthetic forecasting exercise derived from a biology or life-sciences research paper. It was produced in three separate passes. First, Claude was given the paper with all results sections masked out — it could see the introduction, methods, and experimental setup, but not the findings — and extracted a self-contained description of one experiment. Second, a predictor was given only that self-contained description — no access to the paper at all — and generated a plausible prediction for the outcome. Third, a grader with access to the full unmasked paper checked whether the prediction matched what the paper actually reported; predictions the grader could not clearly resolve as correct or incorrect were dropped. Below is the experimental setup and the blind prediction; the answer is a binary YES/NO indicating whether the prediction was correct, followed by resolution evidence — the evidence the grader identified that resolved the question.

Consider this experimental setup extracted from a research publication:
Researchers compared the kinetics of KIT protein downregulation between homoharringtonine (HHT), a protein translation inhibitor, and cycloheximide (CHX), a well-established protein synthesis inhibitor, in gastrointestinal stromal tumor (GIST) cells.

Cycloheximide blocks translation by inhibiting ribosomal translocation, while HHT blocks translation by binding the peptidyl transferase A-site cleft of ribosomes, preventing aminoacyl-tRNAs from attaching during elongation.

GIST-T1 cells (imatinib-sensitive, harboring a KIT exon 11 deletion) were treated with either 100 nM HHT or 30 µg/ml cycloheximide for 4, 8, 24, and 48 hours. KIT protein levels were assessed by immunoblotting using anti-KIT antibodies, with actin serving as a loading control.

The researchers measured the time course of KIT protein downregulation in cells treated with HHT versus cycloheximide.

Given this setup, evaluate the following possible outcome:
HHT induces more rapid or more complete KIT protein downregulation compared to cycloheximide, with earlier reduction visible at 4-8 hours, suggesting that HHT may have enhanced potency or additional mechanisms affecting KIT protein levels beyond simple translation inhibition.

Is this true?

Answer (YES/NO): NO